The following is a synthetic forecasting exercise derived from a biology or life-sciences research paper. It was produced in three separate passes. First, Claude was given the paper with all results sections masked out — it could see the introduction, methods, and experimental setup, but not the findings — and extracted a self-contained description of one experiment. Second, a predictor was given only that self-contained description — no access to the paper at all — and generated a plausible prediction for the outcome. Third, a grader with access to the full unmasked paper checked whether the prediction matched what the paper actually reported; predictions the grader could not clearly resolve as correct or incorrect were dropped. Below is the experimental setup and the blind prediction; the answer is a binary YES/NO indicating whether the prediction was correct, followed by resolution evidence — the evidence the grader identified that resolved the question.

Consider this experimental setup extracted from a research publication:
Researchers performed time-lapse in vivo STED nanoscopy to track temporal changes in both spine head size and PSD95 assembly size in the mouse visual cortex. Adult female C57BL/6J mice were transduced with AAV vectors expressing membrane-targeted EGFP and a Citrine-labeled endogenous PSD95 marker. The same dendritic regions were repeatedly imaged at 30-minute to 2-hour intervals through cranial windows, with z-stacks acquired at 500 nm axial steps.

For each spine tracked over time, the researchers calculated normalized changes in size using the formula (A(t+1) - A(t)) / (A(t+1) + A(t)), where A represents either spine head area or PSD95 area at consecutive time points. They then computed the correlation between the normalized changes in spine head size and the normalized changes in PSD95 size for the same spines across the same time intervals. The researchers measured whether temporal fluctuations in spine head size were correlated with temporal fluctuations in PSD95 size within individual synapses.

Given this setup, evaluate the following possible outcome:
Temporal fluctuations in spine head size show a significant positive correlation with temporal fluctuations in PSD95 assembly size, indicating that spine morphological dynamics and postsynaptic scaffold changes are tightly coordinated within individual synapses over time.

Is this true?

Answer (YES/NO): NO